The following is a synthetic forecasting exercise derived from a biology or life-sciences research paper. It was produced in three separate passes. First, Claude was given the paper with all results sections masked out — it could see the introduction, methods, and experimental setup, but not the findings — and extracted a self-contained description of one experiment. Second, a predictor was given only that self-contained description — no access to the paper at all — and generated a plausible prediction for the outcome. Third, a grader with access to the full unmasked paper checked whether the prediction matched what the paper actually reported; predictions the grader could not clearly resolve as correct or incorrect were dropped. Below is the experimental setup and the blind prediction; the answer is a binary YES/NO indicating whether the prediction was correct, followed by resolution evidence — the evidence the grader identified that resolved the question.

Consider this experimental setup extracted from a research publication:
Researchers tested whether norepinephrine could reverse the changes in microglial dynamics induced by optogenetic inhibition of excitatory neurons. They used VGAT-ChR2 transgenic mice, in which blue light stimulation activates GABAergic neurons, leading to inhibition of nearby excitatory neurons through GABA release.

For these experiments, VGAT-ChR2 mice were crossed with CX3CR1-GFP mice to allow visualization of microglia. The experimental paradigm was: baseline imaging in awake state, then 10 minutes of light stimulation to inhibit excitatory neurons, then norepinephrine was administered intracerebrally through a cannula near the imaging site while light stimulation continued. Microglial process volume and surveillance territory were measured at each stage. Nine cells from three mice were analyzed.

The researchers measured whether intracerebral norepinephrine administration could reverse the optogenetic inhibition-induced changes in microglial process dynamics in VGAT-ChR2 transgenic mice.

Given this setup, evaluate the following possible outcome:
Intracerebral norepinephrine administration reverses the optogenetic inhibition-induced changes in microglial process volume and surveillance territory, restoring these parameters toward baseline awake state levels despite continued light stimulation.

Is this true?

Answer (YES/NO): YES